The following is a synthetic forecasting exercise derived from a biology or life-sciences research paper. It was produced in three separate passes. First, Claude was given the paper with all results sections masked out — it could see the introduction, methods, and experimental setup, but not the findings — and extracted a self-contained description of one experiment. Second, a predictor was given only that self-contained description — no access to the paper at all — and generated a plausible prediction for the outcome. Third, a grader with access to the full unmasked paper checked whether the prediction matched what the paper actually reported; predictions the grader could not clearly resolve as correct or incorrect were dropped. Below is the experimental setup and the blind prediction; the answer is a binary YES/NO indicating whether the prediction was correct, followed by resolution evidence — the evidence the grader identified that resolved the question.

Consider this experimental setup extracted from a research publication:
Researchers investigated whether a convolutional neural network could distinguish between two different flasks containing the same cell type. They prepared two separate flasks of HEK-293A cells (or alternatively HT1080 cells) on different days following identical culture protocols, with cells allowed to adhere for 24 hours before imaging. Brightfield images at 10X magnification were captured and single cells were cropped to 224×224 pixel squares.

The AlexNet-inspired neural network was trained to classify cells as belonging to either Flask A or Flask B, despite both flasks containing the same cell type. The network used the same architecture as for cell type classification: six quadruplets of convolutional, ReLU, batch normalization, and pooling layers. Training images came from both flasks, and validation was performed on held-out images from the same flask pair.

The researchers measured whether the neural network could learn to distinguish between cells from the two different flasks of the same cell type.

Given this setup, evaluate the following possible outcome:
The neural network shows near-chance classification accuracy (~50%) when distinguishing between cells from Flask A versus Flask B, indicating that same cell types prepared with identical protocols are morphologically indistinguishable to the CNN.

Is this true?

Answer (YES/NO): NO